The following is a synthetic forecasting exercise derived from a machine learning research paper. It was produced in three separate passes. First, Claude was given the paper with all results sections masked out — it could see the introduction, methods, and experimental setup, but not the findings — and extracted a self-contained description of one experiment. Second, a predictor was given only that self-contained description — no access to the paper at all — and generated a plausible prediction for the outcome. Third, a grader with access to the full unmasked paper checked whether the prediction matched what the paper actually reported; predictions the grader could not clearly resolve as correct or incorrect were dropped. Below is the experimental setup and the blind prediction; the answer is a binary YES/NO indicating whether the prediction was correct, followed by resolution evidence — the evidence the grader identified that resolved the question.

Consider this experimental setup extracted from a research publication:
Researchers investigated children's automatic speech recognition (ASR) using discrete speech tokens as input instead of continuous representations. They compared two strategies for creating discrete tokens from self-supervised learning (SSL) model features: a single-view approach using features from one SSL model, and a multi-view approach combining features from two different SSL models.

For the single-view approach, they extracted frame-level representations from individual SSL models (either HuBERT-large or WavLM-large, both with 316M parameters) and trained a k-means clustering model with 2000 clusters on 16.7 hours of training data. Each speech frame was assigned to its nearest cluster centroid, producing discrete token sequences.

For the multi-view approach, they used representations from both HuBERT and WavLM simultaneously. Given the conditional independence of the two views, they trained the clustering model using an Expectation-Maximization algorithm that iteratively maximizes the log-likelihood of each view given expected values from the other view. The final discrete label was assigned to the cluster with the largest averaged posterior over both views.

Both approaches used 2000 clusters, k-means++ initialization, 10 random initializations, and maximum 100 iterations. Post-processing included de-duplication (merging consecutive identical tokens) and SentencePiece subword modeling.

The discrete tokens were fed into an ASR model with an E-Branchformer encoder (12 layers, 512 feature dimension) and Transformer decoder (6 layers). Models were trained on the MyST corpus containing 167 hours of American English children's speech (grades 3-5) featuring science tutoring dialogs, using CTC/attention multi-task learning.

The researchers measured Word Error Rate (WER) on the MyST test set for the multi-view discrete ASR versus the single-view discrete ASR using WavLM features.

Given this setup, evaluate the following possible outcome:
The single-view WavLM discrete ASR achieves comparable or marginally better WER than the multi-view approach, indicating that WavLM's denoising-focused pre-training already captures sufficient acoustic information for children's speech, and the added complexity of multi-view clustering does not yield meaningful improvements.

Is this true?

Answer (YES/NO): YES